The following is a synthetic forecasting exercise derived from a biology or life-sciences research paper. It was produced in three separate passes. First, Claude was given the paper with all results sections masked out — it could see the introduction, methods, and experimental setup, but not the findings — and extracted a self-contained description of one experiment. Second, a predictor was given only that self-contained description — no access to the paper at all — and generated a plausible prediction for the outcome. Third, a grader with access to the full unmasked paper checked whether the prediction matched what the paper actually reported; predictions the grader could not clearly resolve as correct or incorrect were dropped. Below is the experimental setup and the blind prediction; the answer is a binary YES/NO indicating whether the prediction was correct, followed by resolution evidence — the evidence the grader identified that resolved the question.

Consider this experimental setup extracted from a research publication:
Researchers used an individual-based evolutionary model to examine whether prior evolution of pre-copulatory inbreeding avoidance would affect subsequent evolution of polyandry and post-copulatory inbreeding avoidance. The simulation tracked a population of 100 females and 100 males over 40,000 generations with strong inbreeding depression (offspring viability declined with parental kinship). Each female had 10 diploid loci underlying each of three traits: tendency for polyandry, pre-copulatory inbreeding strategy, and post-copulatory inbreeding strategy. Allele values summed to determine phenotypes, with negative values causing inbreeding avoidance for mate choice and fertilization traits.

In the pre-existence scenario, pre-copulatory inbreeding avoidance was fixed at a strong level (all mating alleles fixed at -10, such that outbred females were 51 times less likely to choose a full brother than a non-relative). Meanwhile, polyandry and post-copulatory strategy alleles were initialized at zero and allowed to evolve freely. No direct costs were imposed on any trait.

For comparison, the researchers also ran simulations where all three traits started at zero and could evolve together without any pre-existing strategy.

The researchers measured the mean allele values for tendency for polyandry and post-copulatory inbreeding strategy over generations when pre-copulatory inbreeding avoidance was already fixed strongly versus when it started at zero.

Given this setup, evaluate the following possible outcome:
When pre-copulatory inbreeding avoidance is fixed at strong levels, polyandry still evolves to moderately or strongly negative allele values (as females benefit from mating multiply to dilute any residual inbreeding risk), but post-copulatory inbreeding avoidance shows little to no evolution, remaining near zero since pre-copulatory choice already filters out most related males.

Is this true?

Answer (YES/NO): NO